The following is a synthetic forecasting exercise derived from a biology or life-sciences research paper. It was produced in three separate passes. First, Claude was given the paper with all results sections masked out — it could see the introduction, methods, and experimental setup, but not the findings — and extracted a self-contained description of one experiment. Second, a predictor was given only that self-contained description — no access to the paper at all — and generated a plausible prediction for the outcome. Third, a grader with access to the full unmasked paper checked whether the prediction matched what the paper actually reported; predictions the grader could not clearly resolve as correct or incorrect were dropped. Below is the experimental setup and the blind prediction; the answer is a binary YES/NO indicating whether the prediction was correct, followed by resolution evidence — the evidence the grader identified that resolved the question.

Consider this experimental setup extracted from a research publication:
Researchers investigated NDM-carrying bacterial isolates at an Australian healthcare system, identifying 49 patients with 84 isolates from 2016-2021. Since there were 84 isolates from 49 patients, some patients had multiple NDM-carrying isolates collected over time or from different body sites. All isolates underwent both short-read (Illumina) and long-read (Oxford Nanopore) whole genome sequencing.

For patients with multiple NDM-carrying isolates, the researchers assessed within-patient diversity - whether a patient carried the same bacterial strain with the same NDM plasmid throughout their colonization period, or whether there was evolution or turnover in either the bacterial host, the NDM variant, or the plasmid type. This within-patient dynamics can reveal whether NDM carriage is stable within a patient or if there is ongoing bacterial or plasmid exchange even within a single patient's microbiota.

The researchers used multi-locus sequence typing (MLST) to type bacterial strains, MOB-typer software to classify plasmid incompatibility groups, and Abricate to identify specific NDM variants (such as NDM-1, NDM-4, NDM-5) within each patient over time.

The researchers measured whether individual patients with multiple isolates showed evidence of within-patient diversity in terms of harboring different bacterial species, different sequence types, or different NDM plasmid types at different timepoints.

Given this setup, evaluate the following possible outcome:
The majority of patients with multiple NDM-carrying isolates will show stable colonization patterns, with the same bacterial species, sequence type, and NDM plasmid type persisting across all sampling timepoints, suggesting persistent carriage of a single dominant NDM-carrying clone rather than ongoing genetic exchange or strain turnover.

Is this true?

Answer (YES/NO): NO